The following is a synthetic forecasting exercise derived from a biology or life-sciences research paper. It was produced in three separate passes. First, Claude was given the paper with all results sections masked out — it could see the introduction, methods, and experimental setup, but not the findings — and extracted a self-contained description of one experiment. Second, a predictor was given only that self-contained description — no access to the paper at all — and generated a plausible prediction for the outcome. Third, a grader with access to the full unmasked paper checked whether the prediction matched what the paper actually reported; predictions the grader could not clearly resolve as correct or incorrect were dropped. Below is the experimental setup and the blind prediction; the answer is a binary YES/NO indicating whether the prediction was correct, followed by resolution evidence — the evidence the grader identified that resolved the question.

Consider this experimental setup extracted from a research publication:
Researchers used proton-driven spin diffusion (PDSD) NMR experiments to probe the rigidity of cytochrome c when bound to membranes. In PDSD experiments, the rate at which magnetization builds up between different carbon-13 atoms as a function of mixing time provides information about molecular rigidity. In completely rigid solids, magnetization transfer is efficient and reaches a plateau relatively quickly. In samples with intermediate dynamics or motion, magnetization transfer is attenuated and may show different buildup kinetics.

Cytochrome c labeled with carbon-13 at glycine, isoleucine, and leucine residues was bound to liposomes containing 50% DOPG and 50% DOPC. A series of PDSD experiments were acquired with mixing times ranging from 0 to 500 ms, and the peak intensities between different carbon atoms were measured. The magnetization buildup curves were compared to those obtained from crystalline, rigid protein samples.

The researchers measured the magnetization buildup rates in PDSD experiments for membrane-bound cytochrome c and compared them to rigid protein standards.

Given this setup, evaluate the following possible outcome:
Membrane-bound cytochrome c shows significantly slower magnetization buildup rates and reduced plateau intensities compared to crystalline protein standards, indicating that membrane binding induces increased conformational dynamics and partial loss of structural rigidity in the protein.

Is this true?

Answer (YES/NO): NO